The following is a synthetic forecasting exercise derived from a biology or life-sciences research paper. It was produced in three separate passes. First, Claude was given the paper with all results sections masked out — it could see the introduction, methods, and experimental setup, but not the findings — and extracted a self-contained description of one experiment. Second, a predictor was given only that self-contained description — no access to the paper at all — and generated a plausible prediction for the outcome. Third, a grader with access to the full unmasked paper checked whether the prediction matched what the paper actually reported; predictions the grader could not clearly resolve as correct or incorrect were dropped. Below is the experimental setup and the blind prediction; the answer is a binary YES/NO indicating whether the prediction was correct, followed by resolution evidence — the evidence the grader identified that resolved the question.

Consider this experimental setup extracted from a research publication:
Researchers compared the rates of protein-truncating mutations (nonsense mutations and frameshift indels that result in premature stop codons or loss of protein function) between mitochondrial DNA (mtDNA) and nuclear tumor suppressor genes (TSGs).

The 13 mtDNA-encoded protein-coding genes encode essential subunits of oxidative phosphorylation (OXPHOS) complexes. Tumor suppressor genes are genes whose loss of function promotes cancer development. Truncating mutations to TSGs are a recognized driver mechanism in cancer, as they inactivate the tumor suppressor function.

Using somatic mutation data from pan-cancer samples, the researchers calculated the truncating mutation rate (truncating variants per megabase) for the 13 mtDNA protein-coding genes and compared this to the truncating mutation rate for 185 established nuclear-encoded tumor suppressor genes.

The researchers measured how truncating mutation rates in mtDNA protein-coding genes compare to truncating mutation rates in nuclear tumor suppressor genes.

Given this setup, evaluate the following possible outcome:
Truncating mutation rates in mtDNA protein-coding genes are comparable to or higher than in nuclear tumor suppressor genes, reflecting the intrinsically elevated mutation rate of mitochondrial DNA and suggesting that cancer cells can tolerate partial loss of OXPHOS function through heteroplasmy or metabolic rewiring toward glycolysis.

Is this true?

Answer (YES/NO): YES